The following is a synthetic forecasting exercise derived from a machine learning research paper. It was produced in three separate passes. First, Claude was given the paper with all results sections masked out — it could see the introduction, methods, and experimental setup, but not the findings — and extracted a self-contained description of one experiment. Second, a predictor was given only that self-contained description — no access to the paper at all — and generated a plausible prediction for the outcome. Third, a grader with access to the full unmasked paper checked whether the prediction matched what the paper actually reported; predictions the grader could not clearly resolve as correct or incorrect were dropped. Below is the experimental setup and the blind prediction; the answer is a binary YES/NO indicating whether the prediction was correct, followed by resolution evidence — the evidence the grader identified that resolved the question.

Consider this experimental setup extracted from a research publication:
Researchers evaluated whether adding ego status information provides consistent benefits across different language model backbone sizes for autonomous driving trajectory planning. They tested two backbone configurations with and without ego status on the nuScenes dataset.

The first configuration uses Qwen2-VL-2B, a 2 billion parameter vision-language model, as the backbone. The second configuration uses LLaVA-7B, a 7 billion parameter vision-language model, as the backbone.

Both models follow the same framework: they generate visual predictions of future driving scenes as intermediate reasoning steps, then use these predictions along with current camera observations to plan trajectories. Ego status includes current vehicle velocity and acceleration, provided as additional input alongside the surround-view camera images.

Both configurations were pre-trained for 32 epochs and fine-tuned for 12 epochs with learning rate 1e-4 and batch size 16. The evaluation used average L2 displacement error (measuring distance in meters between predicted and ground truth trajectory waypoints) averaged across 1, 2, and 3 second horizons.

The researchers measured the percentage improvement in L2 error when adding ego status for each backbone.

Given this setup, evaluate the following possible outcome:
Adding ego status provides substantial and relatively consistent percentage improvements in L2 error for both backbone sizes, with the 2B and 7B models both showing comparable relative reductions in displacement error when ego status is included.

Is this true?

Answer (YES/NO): YES